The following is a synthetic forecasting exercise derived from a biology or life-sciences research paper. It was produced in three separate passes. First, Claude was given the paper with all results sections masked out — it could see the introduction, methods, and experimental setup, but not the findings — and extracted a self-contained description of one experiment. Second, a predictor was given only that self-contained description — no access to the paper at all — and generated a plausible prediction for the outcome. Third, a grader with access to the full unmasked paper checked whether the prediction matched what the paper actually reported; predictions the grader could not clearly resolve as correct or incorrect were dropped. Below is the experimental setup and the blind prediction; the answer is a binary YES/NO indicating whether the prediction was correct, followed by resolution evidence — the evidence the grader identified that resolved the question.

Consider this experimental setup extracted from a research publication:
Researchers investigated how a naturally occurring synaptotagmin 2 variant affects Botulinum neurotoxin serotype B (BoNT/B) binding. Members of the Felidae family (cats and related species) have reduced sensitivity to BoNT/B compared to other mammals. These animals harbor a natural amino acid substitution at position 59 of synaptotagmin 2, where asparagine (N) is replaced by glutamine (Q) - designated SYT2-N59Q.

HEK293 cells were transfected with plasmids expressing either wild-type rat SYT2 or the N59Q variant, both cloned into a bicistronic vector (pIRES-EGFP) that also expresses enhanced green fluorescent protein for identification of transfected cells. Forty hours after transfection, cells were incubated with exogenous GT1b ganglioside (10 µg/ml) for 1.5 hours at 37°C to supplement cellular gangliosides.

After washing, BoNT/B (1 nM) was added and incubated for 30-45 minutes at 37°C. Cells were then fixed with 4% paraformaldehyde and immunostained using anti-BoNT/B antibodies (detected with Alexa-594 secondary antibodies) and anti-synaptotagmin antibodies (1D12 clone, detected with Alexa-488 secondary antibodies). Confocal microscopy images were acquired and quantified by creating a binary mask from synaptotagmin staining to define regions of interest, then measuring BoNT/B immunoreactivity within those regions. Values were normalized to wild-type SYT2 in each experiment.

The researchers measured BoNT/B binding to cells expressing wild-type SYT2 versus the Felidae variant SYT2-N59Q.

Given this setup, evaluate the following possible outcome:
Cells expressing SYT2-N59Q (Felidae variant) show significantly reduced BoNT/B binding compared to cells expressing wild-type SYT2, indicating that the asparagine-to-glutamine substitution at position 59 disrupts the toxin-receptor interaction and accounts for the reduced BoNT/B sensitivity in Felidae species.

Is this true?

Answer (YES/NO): YES